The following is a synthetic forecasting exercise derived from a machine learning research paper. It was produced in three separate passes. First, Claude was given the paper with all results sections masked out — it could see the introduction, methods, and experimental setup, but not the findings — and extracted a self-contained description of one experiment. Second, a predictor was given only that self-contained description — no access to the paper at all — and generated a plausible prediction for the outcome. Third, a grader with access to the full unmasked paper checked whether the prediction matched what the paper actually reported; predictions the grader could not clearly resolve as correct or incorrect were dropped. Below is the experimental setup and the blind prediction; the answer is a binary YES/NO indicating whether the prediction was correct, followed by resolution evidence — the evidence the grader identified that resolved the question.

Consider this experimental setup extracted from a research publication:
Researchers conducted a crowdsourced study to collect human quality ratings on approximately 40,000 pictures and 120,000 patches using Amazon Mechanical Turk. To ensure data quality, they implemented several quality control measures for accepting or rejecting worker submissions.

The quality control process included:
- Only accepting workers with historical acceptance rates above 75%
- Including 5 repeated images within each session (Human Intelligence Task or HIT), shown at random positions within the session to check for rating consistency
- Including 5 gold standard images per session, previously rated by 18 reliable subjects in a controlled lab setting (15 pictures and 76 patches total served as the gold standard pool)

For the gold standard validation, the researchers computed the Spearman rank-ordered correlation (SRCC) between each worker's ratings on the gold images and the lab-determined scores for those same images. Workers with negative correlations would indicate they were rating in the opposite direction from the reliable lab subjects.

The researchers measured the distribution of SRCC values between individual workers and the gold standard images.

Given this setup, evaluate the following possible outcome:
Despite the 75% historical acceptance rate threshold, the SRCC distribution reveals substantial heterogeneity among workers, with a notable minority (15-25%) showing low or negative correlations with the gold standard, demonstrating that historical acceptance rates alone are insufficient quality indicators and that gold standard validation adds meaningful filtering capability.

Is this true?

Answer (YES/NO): NO